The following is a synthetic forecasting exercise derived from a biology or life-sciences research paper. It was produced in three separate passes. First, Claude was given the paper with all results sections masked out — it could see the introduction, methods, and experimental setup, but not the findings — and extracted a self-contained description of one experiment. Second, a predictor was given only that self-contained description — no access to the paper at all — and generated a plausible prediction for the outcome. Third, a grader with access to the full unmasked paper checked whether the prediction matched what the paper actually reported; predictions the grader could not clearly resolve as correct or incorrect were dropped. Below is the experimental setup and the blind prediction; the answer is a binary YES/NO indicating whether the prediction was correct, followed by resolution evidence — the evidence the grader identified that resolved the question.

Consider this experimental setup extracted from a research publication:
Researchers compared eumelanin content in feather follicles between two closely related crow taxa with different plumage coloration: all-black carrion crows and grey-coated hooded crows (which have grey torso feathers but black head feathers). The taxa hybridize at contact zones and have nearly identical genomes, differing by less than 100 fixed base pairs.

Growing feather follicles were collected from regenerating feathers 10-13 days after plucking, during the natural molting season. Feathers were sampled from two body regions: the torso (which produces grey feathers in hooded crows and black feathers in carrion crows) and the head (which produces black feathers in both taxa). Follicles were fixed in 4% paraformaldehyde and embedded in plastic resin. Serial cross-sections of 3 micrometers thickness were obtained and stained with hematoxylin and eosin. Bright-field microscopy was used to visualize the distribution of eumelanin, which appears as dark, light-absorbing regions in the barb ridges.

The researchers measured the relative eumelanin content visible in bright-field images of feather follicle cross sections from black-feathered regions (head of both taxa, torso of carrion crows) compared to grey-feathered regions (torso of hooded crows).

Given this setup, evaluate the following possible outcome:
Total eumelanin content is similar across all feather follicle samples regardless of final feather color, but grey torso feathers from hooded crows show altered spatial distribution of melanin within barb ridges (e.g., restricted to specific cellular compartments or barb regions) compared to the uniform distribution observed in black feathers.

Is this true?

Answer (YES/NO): NO